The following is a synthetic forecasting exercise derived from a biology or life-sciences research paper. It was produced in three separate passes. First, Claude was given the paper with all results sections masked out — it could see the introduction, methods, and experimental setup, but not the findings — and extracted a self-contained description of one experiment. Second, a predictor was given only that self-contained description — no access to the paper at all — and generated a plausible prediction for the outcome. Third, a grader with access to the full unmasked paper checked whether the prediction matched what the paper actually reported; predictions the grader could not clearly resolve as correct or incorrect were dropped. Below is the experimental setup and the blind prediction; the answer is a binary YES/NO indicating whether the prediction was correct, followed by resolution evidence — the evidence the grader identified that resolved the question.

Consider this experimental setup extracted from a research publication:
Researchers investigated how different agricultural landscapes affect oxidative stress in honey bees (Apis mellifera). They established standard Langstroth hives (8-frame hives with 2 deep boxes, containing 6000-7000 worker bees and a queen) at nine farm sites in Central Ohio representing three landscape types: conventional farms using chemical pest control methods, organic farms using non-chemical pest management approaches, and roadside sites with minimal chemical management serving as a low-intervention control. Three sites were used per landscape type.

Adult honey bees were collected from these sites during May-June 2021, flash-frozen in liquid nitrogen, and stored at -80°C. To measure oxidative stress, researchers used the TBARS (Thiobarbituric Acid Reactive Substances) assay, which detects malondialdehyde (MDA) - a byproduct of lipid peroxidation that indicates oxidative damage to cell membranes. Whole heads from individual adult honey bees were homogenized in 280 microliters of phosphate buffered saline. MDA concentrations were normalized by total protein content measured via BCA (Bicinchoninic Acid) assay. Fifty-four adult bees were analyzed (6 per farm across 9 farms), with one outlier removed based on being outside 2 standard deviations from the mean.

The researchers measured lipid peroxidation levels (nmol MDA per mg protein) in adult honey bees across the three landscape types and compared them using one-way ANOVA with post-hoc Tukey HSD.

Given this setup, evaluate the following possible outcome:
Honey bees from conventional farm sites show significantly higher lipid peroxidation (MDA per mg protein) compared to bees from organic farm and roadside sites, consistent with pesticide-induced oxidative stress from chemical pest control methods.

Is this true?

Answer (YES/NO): NO